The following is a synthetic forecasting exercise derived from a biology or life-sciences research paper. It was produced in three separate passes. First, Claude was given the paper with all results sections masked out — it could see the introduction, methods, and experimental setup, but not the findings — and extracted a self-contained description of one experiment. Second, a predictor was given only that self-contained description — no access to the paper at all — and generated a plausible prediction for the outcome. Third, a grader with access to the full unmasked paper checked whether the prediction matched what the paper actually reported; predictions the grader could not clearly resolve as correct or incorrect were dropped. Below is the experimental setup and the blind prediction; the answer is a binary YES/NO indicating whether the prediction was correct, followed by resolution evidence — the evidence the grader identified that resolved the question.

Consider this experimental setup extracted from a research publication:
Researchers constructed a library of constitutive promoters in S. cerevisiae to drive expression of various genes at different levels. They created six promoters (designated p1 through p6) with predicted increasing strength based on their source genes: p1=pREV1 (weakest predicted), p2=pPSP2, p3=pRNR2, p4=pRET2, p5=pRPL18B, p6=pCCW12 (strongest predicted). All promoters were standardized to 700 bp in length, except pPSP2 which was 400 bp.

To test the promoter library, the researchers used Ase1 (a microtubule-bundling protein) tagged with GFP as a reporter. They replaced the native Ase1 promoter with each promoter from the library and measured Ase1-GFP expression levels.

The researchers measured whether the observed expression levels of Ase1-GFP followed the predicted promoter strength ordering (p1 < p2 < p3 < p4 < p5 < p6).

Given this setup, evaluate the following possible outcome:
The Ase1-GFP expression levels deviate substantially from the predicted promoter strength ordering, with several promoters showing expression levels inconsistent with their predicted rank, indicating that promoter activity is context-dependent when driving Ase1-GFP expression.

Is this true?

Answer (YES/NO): NO